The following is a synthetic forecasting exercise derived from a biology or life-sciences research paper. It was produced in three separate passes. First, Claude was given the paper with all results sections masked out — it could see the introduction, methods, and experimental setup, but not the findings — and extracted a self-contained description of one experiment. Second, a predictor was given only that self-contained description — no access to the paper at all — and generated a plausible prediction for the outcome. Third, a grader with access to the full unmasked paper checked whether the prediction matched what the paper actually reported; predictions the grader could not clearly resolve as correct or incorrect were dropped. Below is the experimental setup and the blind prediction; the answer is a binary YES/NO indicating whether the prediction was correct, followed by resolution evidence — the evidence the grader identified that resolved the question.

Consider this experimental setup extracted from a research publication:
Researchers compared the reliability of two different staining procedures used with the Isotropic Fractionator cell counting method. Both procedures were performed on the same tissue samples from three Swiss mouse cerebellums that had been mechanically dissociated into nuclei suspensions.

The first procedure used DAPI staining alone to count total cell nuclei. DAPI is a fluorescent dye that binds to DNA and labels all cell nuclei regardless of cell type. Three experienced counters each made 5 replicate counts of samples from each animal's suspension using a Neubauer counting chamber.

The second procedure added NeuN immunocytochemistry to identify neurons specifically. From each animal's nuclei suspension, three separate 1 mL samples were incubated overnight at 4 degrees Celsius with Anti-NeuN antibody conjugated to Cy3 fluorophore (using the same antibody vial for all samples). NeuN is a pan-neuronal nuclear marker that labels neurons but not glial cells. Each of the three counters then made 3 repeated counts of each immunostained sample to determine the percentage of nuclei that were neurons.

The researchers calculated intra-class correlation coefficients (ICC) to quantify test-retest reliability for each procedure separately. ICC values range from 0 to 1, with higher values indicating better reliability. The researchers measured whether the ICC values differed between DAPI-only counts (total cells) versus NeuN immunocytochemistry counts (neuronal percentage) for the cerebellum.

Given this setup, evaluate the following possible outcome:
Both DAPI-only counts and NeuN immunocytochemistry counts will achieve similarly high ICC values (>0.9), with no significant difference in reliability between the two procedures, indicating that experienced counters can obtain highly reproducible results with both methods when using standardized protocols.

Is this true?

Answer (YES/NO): NO